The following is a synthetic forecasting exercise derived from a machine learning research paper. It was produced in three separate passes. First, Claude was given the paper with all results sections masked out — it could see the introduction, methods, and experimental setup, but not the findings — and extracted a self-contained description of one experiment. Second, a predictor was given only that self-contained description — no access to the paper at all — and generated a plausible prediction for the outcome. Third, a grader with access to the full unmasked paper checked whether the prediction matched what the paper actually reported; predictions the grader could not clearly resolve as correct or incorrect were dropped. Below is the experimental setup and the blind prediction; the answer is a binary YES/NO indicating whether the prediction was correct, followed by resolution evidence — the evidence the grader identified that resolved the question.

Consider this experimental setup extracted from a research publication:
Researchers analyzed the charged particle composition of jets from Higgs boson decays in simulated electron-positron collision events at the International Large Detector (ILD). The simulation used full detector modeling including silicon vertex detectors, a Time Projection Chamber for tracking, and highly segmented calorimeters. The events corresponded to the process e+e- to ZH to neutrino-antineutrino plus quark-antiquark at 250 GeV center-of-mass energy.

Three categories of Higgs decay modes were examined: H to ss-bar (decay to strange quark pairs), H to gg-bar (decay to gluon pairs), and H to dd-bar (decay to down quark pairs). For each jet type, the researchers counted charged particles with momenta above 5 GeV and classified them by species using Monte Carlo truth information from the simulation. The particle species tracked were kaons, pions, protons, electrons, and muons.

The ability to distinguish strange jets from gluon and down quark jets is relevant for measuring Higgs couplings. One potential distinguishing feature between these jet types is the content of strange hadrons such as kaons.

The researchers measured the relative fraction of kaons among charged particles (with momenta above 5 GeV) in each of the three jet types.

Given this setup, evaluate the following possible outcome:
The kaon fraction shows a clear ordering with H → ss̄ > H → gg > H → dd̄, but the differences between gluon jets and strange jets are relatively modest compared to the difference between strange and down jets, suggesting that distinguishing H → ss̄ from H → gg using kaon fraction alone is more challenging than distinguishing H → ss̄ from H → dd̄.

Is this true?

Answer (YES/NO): YES